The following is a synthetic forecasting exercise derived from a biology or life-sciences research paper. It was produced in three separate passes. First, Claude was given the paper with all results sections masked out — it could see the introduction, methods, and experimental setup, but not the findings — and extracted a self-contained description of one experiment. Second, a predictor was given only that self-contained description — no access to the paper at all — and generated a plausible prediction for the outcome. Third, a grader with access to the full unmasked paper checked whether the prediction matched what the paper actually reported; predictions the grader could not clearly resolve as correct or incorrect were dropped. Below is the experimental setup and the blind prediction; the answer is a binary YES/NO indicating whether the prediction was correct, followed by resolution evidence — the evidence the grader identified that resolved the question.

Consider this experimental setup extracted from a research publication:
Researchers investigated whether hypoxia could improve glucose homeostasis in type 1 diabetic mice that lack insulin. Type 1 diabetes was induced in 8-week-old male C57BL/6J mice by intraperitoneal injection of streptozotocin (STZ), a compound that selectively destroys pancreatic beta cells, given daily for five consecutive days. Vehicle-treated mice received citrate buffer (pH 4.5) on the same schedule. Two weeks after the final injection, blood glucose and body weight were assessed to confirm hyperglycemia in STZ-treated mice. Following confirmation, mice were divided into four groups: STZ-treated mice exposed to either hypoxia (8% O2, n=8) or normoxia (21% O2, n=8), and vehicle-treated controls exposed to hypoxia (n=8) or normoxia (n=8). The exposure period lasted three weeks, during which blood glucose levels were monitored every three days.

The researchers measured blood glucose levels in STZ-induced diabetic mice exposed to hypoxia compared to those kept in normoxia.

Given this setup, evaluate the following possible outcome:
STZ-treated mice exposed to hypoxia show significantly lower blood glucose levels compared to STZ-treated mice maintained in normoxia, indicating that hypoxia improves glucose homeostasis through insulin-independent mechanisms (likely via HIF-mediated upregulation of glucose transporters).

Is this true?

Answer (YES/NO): NO